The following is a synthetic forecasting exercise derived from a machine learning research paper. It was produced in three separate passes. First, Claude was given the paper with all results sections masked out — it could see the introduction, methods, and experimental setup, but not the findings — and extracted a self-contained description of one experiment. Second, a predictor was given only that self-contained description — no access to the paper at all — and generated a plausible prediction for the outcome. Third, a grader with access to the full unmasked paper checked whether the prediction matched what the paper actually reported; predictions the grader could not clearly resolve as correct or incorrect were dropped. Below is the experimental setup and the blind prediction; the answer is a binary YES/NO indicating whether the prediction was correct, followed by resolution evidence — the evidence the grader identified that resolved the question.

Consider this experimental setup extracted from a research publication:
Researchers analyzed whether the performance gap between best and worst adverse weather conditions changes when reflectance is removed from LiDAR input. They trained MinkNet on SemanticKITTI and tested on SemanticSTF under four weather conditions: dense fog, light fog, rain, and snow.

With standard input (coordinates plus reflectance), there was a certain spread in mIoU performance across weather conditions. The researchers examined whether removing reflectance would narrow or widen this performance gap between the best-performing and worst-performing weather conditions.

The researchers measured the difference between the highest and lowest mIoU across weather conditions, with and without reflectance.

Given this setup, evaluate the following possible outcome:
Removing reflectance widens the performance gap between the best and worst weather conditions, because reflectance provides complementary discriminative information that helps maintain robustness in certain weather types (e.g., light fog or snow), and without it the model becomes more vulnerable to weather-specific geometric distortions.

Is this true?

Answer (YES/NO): NO